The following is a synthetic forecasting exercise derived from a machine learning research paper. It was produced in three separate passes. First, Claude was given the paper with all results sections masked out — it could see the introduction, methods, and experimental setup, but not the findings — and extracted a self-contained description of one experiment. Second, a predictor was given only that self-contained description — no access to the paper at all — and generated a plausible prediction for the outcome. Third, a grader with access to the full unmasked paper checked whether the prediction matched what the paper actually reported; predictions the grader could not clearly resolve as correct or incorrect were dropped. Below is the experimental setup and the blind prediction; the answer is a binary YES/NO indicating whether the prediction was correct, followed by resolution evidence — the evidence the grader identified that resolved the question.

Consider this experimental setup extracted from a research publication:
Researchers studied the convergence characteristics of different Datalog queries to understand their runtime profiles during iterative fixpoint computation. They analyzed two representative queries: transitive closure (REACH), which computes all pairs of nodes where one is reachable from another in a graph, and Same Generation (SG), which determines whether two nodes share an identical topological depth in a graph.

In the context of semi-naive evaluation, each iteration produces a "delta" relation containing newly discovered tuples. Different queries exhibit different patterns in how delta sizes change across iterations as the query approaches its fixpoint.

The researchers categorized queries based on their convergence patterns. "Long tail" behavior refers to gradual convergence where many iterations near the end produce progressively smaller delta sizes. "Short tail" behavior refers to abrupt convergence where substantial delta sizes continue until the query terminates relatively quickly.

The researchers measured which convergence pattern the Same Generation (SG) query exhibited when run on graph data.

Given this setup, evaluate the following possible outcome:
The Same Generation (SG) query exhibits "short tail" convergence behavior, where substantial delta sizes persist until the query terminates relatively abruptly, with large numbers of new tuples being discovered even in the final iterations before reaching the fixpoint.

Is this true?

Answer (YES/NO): YES